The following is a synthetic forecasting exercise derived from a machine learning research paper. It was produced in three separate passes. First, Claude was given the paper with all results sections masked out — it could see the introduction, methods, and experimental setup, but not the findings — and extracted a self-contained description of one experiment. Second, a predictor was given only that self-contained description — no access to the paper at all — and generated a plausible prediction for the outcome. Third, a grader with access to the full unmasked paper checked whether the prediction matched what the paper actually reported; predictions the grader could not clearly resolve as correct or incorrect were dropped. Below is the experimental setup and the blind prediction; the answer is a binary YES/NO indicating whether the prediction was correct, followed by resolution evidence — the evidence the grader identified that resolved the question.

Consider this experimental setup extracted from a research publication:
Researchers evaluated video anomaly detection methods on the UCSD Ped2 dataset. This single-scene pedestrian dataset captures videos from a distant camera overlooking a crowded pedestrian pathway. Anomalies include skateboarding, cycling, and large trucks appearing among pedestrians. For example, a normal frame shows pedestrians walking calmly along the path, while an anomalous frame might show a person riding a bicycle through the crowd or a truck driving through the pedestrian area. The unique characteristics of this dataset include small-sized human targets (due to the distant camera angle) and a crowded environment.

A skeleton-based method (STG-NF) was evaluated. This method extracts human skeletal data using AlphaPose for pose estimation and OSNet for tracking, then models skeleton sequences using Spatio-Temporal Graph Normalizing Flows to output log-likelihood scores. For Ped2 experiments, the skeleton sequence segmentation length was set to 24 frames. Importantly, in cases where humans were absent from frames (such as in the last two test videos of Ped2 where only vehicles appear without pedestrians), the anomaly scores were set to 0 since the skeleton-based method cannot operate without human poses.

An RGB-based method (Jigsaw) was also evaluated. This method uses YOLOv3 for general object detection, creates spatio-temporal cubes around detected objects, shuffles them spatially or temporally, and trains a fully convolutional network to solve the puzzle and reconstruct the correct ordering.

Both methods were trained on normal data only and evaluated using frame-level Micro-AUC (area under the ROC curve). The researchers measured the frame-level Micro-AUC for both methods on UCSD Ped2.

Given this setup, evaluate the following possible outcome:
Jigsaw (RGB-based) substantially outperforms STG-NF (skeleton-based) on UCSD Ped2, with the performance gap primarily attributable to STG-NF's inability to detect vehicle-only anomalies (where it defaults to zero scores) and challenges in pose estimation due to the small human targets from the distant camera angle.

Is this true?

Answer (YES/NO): NO